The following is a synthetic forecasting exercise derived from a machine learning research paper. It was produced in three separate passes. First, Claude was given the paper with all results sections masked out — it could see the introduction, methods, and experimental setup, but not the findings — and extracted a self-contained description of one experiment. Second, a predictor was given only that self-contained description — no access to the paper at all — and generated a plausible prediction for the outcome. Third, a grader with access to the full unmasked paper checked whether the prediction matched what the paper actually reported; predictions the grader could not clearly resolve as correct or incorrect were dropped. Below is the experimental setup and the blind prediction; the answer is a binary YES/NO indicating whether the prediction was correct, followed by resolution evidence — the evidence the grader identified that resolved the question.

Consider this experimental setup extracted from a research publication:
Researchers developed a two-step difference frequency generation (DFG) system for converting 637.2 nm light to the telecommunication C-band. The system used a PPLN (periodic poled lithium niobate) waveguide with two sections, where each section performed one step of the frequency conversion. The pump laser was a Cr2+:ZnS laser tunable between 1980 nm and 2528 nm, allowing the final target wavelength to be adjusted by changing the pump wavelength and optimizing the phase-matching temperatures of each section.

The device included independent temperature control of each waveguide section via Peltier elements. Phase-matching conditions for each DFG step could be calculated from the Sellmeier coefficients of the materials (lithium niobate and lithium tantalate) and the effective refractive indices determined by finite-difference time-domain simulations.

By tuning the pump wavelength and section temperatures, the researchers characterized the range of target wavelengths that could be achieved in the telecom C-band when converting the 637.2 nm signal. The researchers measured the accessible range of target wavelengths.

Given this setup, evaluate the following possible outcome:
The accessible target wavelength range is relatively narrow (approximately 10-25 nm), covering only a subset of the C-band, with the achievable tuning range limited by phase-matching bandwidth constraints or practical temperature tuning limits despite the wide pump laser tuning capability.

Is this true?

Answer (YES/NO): NO